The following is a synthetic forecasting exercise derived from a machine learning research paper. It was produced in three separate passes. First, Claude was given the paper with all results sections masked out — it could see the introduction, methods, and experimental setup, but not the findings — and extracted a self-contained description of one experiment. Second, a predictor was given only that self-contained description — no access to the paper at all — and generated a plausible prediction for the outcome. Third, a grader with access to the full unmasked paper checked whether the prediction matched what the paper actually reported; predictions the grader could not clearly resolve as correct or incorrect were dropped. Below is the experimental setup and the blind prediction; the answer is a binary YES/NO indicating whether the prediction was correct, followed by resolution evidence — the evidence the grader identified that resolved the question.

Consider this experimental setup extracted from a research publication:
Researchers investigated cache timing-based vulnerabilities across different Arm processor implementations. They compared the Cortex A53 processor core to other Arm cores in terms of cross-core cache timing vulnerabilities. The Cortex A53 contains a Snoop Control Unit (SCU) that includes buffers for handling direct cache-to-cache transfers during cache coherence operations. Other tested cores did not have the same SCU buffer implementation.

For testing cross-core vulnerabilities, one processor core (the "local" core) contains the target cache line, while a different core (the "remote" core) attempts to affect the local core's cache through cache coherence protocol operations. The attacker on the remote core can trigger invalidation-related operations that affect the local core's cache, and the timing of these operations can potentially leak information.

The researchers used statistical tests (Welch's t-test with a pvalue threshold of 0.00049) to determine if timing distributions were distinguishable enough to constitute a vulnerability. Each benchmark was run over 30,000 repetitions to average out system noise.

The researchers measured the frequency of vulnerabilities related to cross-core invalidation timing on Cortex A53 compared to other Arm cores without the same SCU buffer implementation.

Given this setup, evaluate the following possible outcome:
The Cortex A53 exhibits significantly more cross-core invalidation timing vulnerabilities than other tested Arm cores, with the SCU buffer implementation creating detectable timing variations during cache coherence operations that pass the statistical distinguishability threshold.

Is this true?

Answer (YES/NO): NO